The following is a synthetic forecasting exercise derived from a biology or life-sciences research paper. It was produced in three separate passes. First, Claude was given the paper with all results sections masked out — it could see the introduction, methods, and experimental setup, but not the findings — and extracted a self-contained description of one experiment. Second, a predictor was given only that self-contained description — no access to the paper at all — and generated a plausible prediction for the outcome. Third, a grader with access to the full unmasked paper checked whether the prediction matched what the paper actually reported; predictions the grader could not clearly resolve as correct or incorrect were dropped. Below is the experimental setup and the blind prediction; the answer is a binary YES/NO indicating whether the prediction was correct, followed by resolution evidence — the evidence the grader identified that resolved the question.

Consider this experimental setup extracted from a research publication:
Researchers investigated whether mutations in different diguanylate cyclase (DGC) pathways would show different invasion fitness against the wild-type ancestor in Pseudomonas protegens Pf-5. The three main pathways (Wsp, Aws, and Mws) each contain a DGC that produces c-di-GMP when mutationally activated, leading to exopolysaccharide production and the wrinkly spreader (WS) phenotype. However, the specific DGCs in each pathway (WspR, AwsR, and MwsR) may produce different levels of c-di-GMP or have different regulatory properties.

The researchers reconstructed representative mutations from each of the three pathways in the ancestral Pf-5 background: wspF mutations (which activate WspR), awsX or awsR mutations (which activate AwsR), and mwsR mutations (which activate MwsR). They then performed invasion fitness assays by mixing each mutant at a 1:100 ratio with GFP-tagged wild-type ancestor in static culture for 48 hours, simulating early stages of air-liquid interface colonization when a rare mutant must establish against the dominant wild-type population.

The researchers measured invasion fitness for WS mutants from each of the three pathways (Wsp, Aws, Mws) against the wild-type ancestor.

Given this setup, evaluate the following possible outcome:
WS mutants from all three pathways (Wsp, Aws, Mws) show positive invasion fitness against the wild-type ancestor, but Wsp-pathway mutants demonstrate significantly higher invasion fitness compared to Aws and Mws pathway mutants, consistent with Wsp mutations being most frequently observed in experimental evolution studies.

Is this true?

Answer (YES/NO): NO